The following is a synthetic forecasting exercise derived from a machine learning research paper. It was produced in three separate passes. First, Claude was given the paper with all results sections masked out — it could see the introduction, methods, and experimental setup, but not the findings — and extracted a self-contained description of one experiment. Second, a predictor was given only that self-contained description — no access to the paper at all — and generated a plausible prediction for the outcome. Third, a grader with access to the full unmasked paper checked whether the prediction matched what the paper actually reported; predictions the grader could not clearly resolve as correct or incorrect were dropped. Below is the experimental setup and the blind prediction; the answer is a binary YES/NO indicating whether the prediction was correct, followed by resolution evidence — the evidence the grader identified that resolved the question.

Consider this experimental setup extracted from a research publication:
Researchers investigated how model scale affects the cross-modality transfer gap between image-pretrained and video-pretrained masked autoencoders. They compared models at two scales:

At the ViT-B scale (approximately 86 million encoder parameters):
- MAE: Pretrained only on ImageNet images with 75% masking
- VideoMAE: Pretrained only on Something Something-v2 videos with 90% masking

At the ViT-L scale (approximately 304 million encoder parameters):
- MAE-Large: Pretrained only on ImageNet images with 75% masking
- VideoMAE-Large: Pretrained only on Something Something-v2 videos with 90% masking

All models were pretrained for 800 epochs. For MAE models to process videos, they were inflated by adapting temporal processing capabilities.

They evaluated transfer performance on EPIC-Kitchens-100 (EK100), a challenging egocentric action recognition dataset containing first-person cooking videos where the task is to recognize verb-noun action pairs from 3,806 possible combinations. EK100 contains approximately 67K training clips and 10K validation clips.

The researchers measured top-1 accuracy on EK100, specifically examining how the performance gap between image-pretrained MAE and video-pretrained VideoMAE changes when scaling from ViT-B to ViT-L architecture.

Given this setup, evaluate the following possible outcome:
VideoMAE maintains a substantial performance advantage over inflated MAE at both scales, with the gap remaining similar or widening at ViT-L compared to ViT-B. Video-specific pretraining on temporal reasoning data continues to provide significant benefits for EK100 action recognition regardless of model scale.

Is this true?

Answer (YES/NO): YES